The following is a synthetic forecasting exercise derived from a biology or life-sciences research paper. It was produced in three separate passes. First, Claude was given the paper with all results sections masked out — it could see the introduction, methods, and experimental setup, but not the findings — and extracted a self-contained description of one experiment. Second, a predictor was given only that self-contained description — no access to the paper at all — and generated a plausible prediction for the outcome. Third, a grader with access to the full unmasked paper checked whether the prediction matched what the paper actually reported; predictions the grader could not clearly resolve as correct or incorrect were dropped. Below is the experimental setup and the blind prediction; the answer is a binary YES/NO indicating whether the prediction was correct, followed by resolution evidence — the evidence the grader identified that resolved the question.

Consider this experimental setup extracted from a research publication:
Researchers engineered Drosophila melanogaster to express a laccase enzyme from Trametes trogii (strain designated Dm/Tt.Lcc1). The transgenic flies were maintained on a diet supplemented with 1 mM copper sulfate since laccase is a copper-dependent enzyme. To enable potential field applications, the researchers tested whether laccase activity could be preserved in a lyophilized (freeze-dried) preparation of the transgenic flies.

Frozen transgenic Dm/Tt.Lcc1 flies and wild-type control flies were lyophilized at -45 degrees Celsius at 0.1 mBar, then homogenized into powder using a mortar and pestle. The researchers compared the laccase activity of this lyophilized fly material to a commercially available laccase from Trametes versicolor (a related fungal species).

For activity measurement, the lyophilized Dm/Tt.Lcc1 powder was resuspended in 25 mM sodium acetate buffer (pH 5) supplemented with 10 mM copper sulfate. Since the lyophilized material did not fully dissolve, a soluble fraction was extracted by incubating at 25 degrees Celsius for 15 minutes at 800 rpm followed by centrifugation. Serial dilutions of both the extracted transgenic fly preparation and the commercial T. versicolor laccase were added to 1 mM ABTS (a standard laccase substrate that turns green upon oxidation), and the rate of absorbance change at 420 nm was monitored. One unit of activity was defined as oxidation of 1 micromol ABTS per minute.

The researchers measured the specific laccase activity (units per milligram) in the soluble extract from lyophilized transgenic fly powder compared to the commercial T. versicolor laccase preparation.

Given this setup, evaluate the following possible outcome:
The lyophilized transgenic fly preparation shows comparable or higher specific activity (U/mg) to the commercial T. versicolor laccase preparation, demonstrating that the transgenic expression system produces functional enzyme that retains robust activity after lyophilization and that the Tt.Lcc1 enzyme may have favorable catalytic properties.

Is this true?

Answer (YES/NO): NO